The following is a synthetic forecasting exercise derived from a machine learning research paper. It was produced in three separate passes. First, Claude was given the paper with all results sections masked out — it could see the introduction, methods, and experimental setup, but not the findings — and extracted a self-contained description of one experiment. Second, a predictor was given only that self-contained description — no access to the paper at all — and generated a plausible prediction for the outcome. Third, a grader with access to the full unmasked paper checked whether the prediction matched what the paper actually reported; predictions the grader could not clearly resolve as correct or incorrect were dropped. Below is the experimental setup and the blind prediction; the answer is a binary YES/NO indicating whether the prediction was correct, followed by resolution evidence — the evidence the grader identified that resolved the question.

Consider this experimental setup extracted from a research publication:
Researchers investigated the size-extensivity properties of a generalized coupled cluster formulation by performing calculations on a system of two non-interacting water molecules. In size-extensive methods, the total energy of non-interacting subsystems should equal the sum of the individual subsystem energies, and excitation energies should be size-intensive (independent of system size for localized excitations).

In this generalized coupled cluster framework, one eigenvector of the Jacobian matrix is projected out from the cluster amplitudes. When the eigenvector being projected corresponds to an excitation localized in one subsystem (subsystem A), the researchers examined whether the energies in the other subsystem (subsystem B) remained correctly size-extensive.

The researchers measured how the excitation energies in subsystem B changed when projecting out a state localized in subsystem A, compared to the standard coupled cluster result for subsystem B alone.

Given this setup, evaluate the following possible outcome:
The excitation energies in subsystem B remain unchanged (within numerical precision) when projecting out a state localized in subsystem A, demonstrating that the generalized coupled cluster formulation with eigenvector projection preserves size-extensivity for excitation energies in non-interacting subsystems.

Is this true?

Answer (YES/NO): NO